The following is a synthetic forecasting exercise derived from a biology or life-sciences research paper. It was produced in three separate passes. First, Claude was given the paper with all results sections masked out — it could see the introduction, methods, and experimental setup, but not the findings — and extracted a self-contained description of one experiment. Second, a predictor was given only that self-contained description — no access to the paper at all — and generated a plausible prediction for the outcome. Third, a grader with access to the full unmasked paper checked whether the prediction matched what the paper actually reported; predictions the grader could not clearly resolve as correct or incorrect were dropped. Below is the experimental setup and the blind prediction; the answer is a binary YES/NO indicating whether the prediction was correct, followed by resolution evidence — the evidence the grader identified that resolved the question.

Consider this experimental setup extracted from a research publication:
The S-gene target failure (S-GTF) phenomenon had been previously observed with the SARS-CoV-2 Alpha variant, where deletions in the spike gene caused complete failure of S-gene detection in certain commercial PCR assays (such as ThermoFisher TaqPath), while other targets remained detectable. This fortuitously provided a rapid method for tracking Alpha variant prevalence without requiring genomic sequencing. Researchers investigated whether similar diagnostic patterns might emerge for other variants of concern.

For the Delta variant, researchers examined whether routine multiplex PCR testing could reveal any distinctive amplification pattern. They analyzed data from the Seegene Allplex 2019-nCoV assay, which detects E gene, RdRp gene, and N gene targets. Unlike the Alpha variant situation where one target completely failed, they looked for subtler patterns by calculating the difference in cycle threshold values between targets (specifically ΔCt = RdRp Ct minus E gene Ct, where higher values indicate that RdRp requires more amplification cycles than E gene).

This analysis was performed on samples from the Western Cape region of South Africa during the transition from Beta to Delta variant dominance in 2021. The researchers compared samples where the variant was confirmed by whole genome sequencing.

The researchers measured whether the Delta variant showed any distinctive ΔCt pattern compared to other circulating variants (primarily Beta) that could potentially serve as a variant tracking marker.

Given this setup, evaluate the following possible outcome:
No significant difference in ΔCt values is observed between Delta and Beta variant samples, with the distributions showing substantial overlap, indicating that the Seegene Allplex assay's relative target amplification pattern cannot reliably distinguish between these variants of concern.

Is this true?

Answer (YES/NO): NO